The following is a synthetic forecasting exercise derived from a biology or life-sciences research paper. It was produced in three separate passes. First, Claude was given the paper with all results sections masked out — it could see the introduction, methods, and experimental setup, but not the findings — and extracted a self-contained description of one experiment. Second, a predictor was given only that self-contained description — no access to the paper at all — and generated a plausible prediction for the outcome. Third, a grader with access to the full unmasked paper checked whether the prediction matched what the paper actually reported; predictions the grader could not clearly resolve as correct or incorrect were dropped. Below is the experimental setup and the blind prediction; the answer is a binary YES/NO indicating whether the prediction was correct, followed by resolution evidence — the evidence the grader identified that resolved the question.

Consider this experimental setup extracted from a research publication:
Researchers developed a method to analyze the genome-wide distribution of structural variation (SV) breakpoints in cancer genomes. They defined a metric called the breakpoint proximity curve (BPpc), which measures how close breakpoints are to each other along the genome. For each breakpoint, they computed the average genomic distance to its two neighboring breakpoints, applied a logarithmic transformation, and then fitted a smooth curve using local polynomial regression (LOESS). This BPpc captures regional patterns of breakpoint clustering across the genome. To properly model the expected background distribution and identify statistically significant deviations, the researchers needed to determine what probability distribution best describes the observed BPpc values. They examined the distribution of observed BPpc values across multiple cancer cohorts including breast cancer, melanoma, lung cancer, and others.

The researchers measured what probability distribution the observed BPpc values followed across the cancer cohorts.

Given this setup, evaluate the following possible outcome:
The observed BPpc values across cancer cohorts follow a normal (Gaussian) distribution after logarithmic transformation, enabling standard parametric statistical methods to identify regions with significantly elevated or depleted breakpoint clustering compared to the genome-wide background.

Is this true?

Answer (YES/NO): NO